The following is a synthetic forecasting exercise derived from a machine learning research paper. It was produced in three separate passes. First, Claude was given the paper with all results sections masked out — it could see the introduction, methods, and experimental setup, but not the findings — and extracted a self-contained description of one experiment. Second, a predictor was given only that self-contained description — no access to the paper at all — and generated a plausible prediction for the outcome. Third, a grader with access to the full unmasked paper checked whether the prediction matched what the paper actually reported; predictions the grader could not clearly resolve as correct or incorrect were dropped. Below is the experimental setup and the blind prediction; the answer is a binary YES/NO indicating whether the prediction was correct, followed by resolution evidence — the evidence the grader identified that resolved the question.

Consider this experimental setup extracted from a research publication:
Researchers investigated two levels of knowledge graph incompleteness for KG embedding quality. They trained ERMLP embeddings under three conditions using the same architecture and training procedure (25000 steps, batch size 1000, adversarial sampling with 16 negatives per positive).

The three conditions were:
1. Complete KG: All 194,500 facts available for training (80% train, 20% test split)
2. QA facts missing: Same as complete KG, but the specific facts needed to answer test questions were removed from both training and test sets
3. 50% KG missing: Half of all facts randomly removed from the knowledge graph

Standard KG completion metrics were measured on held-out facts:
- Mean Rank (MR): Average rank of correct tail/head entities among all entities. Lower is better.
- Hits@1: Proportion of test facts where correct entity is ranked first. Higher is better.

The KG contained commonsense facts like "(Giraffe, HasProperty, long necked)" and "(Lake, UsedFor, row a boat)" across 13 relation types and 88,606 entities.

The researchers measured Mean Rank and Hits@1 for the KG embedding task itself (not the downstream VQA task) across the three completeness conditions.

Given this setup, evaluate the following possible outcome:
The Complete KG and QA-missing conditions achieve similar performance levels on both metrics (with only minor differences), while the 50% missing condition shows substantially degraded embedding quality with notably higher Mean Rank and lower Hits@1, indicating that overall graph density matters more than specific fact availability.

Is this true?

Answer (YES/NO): YES